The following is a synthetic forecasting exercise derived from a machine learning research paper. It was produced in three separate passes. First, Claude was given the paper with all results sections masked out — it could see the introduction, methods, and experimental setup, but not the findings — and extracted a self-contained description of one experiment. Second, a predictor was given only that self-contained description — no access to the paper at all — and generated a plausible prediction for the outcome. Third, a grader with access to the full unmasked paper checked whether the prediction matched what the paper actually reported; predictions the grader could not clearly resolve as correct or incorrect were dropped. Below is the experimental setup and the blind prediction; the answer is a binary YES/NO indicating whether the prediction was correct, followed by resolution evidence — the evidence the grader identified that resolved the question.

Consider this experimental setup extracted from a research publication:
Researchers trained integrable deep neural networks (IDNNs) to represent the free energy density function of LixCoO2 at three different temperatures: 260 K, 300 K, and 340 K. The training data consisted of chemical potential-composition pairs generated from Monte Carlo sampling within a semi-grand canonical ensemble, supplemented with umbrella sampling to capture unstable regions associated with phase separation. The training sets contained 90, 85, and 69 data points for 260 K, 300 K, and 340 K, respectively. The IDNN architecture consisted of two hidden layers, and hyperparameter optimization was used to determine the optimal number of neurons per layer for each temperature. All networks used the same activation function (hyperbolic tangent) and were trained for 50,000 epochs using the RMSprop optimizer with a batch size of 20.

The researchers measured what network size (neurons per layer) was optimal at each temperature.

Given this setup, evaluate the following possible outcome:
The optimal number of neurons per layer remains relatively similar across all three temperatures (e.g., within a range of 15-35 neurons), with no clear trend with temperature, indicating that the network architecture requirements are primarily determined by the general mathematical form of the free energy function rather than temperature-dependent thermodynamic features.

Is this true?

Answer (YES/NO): NO